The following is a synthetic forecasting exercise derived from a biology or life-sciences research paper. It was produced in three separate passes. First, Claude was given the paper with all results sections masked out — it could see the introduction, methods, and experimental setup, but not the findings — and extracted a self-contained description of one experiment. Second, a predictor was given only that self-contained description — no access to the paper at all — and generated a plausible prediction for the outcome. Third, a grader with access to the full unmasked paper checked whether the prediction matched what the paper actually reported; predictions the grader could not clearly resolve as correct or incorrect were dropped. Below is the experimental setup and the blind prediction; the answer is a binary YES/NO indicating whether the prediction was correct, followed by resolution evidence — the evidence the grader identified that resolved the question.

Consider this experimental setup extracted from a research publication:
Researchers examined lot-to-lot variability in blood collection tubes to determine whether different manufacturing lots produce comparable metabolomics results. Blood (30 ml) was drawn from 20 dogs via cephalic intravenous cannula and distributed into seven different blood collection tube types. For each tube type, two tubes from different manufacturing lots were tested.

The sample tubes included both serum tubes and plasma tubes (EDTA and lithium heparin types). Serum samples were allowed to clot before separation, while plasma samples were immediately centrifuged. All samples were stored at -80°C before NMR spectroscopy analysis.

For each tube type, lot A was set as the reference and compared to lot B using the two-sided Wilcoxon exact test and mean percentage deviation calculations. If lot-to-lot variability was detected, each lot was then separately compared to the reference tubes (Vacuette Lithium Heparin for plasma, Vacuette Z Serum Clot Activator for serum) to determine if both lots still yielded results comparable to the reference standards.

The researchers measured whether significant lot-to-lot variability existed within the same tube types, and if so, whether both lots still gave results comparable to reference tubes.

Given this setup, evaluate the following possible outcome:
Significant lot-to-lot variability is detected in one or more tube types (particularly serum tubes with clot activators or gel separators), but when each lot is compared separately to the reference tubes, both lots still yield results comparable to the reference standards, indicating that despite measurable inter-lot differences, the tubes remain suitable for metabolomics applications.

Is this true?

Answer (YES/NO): YES